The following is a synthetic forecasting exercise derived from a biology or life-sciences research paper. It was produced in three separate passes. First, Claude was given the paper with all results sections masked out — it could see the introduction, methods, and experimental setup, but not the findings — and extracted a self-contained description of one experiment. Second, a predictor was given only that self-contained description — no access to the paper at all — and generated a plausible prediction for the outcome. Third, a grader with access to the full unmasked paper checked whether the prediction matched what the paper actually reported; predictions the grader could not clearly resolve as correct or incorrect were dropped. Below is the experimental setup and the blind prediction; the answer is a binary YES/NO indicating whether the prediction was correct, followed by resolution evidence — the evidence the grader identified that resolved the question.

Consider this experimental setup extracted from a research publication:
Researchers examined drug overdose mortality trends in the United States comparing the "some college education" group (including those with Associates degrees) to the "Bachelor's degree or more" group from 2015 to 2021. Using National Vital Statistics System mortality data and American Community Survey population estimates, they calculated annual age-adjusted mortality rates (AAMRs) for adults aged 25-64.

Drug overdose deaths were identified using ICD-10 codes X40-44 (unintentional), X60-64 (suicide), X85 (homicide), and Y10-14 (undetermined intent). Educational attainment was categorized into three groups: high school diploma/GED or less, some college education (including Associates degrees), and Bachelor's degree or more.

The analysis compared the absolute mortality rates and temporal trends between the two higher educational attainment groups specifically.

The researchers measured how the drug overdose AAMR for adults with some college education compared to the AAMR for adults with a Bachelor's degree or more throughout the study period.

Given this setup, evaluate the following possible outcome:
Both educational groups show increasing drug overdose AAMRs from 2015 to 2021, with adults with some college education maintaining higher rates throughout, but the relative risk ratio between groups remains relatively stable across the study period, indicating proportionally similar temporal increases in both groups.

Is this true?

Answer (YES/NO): NO